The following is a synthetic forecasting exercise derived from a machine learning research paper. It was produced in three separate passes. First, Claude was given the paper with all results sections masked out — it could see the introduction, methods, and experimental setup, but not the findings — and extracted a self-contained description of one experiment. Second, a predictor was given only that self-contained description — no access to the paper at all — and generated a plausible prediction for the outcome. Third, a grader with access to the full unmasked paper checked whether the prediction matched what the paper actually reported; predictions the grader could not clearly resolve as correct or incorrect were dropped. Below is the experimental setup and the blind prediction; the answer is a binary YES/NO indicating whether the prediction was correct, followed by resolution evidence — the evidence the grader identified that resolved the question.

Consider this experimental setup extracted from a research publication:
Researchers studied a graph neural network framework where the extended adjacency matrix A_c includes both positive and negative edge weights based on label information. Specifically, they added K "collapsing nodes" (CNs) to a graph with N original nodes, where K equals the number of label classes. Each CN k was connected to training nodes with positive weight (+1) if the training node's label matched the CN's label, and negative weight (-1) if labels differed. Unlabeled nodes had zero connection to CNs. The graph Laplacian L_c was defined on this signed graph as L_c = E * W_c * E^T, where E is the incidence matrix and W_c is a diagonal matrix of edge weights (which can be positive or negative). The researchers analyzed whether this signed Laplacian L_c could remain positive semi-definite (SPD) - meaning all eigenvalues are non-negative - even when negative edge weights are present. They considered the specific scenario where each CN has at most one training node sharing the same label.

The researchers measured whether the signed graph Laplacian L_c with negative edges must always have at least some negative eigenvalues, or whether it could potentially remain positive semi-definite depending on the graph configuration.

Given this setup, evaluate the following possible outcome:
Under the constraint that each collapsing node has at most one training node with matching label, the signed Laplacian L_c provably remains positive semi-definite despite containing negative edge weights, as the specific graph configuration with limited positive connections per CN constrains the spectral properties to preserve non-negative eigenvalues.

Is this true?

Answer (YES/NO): NO